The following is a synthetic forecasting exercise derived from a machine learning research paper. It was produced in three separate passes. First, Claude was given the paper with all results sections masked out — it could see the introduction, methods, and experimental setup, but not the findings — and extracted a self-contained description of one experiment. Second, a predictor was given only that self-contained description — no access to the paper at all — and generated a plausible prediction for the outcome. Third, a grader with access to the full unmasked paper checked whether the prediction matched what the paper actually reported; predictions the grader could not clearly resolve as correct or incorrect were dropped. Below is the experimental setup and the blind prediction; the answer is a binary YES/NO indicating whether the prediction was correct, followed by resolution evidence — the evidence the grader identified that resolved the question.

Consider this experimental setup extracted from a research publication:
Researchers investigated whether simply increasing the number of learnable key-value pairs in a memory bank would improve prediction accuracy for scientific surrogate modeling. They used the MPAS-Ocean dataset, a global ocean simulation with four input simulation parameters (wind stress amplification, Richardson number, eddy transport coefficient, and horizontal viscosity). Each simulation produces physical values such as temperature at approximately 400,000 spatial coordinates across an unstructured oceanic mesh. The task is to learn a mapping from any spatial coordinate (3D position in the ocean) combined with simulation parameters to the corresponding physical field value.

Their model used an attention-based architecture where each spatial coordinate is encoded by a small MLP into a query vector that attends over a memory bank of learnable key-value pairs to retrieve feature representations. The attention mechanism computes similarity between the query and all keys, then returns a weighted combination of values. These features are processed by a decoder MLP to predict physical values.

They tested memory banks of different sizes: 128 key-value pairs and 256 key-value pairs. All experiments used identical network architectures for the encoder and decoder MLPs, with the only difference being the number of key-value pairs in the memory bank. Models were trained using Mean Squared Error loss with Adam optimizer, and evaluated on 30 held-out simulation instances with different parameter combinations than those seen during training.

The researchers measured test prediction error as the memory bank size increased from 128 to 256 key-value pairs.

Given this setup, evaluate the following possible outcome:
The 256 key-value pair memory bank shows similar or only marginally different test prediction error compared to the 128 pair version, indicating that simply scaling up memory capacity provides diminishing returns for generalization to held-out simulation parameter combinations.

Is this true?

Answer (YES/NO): YES